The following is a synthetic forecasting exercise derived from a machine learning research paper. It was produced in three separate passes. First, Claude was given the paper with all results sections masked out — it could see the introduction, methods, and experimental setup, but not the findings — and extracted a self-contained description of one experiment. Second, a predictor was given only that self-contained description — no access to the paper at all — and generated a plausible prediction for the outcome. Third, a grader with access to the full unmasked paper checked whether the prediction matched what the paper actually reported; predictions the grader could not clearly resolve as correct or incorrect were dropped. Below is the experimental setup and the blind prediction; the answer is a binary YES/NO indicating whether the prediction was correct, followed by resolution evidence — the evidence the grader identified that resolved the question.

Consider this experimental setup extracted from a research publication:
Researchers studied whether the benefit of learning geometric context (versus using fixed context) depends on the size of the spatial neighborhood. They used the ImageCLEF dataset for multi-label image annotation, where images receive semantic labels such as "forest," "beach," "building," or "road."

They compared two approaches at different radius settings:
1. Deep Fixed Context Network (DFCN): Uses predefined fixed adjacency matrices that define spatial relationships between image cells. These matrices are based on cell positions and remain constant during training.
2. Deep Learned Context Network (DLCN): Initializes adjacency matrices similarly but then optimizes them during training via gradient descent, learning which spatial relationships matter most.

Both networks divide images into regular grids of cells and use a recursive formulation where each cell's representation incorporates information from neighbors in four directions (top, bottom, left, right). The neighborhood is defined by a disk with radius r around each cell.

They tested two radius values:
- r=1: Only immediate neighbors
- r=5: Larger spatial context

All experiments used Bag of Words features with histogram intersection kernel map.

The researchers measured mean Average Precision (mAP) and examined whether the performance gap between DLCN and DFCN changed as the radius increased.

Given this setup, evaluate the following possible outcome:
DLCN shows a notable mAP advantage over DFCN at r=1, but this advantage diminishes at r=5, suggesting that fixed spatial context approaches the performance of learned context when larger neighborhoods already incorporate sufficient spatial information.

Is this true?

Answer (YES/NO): YES